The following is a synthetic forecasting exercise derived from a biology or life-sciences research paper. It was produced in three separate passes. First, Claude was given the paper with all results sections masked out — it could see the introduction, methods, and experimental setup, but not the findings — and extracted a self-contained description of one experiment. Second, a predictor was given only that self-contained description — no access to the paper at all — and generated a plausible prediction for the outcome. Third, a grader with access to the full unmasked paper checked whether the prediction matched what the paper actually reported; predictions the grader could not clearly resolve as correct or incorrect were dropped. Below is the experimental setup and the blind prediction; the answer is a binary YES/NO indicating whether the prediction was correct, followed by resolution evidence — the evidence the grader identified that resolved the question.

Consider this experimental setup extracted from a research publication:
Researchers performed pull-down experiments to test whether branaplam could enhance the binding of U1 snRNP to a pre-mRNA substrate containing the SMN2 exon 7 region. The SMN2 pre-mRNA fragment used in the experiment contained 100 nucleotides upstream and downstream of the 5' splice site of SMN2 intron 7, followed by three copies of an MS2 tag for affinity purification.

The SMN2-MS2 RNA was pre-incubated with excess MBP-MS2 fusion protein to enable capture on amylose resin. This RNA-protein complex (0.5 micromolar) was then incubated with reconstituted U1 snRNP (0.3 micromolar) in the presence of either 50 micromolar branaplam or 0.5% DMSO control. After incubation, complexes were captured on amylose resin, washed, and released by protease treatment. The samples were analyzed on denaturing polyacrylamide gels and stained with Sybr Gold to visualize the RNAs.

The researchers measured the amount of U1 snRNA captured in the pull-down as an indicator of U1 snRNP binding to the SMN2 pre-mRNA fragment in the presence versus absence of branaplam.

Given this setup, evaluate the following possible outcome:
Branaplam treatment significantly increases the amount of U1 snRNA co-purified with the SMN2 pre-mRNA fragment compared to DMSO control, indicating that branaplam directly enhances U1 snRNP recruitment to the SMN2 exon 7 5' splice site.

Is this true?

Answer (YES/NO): YES